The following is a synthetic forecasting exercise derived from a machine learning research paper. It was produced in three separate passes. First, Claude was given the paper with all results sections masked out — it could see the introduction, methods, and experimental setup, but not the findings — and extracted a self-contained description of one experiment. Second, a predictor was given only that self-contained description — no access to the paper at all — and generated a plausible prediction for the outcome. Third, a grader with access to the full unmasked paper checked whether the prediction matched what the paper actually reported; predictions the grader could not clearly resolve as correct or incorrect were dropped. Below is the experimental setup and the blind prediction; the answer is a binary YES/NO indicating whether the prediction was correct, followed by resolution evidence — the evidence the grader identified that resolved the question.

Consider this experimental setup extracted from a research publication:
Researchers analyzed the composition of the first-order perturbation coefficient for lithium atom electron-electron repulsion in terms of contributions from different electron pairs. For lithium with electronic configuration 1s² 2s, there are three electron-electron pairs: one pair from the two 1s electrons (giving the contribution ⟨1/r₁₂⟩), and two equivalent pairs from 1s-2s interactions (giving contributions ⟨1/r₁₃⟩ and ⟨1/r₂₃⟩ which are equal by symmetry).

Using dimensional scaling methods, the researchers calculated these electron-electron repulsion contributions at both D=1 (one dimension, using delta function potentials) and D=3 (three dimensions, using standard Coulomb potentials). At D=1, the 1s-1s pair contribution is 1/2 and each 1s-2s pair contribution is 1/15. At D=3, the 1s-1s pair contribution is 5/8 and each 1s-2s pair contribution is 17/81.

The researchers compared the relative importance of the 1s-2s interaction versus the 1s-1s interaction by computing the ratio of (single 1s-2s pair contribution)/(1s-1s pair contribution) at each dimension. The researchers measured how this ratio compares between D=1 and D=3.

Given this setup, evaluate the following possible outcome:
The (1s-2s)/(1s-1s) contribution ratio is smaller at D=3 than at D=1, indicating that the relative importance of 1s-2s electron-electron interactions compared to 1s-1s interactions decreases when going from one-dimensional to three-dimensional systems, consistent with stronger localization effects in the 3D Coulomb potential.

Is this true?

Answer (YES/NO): NO